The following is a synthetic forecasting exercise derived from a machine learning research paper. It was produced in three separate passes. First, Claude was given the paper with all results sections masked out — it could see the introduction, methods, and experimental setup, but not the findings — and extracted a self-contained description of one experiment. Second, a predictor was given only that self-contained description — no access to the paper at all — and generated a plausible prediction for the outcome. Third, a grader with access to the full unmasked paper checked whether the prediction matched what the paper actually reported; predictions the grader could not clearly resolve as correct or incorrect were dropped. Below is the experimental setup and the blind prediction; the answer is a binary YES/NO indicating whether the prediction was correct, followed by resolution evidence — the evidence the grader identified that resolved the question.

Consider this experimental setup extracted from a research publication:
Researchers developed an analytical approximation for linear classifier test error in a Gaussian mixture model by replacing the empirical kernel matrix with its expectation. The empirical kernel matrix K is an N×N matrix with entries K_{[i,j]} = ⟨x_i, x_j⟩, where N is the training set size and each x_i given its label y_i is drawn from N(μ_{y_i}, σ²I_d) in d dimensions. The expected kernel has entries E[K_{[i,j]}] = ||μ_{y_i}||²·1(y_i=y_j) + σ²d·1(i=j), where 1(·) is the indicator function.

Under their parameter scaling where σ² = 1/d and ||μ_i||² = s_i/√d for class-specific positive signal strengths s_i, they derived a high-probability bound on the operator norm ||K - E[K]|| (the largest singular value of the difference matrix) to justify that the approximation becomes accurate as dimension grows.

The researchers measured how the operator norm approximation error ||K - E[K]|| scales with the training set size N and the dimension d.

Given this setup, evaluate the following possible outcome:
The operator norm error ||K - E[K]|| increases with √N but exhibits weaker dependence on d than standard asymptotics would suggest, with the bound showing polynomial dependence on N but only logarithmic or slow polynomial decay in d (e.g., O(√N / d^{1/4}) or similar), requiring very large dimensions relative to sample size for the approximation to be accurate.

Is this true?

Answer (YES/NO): NO